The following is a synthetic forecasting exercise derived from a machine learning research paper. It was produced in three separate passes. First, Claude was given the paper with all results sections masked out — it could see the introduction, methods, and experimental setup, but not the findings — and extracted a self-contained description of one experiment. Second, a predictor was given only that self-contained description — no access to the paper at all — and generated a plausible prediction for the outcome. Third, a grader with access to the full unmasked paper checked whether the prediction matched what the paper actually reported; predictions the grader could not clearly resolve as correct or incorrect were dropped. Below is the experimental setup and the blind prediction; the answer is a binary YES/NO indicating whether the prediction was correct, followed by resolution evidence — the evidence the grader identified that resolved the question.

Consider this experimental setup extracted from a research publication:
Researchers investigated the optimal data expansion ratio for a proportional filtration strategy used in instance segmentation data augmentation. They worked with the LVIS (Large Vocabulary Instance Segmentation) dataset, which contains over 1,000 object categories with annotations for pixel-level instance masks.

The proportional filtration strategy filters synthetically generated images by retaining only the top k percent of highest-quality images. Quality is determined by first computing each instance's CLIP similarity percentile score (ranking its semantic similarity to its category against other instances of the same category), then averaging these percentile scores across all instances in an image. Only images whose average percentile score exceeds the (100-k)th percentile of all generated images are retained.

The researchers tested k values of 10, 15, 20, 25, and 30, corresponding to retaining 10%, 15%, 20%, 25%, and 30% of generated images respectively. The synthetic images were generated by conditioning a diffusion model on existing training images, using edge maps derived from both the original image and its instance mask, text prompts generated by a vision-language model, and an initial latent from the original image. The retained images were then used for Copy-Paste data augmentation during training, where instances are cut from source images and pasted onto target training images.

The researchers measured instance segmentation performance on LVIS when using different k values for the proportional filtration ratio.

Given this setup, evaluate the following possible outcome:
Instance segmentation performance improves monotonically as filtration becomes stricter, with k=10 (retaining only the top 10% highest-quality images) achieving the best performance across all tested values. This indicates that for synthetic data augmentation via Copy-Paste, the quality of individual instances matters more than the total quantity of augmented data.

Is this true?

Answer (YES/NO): NO